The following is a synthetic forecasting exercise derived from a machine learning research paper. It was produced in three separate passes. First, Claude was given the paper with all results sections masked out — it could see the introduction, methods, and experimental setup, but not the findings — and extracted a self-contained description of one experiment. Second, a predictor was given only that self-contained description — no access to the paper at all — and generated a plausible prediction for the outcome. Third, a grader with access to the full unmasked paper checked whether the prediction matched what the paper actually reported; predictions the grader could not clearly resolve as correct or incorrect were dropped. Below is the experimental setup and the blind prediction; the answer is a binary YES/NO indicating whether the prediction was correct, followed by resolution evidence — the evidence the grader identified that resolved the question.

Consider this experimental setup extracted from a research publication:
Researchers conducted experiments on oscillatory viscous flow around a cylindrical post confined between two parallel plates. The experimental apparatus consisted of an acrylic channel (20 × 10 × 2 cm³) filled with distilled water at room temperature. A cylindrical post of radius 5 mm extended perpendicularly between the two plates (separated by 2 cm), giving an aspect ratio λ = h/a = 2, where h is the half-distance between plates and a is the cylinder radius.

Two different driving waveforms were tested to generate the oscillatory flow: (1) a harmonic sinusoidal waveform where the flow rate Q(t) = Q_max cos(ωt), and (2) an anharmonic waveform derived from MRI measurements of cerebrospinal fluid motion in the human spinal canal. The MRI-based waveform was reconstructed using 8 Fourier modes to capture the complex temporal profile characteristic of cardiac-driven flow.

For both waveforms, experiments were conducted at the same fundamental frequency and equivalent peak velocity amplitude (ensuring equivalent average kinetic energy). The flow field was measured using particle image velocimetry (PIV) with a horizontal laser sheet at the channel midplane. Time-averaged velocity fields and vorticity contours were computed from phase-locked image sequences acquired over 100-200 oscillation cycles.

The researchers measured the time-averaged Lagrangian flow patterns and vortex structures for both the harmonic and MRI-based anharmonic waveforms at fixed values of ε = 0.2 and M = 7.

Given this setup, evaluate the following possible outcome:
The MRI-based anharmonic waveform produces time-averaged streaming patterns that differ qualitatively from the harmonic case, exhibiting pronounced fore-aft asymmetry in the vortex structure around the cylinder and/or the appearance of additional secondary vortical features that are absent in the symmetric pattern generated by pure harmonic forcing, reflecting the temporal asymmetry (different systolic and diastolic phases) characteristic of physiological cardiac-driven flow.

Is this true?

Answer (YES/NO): YES